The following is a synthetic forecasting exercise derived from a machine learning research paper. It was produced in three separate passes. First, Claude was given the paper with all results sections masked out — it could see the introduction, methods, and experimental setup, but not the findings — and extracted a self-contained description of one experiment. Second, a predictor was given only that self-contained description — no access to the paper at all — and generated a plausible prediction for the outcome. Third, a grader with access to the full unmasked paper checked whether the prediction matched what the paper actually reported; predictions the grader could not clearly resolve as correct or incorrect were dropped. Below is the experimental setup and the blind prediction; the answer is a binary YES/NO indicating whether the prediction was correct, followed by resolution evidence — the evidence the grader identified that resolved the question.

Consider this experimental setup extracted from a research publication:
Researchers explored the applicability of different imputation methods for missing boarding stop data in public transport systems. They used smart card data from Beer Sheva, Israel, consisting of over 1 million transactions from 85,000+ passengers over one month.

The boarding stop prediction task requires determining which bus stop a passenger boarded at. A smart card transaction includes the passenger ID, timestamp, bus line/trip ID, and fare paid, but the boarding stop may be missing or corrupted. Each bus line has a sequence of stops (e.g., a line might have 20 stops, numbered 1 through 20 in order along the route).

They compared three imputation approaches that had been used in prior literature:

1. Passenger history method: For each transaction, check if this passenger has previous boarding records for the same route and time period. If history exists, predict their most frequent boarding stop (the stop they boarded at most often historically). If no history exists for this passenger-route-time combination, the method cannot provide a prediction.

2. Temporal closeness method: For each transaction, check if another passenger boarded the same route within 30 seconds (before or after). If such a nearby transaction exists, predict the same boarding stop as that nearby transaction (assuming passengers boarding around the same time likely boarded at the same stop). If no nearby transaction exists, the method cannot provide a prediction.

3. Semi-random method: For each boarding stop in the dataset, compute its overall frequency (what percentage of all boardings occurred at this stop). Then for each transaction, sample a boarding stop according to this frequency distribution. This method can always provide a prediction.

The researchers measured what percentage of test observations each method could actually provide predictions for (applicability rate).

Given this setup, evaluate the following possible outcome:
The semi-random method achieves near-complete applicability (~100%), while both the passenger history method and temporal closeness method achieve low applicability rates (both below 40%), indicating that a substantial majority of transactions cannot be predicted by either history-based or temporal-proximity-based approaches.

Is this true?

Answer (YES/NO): NO